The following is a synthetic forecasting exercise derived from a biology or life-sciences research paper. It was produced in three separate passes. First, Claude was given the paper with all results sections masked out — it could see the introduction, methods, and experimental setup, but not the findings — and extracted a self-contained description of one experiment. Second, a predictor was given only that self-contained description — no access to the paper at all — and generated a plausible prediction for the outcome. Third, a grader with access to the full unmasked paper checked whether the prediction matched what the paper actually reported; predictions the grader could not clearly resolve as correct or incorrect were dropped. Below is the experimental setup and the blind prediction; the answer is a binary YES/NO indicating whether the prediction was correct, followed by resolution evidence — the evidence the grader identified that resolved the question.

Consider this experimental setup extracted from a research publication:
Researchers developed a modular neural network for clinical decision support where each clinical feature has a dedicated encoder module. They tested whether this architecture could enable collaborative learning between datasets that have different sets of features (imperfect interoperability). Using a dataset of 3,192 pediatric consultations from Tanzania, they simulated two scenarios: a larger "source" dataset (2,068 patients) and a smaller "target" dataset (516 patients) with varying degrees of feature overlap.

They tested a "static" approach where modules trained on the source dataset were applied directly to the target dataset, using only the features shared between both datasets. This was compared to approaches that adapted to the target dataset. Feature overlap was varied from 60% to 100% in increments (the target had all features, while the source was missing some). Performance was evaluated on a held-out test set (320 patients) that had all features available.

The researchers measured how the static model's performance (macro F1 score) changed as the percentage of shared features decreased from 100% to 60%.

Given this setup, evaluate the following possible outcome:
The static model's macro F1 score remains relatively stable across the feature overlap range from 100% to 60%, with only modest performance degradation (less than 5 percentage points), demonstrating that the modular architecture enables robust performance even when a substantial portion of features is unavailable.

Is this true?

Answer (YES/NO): NO